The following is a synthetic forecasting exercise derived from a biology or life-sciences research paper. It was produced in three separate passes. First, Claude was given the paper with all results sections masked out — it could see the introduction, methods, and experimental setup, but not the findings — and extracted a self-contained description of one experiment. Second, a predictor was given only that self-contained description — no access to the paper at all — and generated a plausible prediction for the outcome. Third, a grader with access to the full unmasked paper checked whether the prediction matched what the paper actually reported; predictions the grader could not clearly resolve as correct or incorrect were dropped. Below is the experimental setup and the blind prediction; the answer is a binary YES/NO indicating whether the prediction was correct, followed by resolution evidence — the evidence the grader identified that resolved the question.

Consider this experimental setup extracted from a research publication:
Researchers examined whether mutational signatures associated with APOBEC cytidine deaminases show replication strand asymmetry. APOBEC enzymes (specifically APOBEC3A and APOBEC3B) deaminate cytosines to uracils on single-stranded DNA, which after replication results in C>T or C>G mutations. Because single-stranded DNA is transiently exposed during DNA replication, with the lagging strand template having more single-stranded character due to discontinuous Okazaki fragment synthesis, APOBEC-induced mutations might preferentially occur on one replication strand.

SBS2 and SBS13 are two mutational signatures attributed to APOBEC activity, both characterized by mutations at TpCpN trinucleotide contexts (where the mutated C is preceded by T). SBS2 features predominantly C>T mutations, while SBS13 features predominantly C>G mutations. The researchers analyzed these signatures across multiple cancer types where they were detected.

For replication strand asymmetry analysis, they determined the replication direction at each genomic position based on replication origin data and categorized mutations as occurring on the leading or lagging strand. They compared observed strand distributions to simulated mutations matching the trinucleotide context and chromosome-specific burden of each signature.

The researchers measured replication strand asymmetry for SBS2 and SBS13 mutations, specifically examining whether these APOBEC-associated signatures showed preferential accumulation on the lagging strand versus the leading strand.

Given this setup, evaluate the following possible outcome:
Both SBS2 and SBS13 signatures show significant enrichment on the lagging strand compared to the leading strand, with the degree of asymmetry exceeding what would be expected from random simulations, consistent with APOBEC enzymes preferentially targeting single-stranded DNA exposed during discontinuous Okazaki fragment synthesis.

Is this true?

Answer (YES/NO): YES